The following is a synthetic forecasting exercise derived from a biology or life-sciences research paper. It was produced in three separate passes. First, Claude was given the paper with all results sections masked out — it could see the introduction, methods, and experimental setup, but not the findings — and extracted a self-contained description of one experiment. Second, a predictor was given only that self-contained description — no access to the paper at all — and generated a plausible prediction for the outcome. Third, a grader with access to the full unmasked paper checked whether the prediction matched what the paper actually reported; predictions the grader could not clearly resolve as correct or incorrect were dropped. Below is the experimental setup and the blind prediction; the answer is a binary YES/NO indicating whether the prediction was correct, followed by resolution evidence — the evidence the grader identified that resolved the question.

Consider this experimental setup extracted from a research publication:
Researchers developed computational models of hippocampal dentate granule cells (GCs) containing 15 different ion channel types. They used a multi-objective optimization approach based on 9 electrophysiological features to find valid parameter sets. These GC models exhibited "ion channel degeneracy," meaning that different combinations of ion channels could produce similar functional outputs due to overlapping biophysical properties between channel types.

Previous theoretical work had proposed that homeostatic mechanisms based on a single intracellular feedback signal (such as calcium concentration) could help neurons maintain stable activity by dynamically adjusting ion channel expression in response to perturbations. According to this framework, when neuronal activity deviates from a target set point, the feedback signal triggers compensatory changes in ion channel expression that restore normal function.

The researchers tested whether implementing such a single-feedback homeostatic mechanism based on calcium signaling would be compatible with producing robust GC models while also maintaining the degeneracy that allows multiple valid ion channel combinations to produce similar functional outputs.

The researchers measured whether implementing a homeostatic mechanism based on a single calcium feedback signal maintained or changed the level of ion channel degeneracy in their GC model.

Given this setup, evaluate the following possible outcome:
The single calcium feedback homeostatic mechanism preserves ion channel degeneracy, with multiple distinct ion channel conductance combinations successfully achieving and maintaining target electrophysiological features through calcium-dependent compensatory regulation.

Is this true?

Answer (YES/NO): NO